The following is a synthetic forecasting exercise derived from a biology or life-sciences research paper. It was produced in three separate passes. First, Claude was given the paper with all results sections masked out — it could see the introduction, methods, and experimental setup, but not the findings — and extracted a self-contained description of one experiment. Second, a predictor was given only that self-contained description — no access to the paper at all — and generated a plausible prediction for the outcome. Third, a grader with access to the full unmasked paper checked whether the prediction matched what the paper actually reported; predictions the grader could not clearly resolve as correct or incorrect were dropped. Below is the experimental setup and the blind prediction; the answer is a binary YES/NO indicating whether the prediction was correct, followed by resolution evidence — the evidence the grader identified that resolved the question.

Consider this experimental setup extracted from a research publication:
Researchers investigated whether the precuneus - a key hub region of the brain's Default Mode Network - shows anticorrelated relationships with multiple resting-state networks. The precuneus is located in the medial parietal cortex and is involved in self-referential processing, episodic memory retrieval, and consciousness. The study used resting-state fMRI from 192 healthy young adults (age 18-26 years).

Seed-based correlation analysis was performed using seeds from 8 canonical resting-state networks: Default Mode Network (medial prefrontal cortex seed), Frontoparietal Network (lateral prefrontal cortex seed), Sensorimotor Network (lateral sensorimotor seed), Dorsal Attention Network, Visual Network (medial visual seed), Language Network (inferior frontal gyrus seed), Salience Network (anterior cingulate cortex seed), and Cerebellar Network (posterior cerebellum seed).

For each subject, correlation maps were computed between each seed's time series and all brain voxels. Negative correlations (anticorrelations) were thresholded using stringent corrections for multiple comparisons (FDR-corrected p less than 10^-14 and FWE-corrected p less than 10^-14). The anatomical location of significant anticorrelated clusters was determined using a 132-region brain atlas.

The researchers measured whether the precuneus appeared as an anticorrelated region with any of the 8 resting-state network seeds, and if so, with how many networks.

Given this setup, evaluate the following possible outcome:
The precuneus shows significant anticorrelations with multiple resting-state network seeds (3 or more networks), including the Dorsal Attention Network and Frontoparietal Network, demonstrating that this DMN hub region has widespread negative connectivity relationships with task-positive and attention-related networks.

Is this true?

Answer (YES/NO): YES